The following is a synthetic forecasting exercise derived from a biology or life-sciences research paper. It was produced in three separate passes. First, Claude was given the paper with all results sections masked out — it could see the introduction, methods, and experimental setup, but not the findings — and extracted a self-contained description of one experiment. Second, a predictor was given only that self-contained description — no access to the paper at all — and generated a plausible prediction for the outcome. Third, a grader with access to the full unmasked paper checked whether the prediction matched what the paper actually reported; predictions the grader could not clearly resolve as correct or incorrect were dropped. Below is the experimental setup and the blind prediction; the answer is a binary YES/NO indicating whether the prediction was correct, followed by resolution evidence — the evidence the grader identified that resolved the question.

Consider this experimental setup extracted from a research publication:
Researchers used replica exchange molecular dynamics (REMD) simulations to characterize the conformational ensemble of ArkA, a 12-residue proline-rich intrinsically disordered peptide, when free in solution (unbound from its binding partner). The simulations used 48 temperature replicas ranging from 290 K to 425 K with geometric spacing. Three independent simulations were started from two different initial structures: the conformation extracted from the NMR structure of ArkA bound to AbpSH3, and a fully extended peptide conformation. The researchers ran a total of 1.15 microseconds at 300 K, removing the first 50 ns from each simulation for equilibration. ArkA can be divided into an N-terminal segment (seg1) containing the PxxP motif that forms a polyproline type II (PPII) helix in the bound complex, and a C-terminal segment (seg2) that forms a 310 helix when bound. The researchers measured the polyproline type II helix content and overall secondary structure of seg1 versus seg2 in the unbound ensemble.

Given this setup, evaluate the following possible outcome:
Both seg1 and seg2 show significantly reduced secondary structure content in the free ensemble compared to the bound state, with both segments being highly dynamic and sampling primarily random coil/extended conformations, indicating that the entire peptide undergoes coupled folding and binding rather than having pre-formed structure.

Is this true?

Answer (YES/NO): NO